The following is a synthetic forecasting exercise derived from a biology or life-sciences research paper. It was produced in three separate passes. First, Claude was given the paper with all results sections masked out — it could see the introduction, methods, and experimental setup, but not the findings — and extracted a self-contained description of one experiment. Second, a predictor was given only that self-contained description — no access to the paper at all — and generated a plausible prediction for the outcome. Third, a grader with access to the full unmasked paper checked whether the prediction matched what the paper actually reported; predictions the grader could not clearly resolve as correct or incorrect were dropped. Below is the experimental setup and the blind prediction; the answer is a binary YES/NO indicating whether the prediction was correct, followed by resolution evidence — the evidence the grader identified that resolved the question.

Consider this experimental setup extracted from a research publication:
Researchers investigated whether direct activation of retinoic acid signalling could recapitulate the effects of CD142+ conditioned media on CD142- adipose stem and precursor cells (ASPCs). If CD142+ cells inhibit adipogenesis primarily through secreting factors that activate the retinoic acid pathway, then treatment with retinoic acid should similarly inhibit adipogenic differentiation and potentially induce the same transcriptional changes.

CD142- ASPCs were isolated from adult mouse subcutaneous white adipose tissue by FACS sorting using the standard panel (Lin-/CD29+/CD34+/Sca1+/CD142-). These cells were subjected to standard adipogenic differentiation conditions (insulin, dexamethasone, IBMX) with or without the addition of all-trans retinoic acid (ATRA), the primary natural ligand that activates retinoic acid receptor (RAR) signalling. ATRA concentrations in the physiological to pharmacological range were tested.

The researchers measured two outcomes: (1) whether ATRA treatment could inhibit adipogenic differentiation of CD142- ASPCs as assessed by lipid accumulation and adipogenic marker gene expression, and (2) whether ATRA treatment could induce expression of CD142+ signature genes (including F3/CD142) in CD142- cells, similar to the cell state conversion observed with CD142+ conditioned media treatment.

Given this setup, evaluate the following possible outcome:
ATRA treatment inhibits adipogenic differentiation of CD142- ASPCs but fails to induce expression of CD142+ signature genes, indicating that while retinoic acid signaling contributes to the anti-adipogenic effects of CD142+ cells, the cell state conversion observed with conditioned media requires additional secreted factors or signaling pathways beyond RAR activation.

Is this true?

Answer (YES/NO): NO